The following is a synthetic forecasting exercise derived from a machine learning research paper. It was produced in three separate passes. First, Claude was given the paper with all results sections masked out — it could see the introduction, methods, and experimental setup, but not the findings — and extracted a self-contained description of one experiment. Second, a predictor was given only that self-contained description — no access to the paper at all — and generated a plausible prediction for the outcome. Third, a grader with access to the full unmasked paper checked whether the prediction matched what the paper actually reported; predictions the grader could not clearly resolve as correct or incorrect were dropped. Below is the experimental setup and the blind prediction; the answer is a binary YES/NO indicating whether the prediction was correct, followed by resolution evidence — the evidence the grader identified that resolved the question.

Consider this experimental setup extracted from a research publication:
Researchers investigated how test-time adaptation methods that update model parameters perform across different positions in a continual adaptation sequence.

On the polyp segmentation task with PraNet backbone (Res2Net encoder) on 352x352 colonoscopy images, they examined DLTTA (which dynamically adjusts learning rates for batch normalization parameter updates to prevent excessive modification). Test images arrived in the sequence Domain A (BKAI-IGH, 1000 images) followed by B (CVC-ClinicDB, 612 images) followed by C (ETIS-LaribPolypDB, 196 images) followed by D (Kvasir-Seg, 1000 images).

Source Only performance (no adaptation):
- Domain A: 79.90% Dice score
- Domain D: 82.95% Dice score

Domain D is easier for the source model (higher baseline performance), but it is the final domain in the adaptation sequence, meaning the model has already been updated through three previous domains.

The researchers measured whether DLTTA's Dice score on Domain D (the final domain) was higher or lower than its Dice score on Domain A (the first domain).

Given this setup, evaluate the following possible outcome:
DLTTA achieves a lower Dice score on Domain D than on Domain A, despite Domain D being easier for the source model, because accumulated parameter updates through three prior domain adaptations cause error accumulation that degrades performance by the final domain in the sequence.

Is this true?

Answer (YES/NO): YES